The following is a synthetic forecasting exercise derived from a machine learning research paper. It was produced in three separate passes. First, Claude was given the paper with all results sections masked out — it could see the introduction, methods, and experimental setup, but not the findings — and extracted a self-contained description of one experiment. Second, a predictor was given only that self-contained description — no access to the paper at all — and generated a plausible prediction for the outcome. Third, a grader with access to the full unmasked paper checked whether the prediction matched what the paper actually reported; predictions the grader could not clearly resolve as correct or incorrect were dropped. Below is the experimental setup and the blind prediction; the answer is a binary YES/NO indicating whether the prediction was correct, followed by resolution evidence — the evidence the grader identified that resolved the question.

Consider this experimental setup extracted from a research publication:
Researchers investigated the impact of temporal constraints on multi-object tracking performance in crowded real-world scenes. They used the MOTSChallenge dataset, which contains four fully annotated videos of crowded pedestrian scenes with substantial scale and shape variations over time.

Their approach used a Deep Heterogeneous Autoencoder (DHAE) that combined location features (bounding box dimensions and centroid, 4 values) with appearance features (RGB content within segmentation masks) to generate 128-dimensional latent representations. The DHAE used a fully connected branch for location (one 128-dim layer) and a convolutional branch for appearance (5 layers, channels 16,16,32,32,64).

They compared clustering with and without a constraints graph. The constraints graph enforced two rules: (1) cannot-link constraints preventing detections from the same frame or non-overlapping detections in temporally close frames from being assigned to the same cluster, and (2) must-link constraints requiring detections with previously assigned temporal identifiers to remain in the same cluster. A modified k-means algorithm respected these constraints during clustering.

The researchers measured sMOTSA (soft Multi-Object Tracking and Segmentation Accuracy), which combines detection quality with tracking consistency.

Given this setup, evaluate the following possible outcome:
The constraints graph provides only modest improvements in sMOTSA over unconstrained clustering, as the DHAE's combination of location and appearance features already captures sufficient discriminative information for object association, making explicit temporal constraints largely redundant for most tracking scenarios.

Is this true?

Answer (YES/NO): NO